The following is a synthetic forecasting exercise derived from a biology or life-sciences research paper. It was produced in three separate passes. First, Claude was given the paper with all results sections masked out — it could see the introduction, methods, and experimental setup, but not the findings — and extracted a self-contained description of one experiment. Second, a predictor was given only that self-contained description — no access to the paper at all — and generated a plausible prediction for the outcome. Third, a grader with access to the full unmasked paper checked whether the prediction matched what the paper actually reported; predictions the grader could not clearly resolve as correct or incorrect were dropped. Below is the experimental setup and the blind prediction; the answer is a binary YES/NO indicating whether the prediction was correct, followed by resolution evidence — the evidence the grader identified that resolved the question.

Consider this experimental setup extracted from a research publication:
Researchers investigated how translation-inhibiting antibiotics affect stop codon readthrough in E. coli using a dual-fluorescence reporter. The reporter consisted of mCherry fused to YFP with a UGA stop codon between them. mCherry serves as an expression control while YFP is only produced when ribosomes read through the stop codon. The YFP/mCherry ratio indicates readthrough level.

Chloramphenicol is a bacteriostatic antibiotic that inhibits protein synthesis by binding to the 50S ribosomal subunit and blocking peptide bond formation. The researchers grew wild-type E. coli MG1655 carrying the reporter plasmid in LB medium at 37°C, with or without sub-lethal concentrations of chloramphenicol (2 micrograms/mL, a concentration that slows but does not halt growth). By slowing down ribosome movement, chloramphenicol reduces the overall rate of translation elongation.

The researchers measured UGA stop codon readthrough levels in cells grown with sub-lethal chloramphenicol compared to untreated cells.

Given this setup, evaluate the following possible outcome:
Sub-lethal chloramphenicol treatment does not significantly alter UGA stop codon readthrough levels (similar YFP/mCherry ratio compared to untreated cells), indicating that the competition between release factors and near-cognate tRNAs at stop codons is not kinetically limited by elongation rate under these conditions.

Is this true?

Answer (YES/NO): NO